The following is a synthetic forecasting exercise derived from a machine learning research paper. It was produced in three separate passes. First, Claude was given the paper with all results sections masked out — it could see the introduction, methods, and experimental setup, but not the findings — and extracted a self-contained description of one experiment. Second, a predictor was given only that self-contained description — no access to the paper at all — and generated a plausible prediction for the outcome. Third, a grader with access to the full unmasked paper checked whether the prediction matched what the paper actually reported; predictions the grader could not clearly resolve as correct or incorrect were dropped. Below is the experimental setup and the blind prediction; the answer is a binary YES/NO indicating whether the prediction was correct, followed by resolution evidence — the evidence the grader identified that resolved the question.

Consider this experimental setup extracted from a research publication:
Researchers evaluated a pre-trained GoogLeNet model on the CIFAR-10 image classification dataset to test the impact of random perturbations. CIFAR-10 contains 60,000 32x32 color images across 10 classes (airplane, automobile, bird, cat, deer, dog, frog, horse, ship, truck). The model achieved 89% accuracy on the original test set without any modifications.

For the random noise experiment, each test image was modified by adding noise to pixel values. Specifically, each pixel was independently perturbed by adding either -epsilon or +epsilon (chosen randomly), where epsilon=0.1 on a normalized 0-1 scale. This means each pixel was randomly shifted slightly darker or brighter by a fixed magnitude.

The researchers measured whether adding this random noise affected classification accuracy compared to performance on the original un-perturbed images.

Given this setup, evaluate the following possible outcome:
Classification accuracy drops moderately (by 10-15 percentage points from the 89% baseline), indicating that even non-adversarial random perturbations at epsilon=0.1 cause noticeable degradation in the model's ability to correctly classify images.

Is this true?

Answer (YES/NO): NO